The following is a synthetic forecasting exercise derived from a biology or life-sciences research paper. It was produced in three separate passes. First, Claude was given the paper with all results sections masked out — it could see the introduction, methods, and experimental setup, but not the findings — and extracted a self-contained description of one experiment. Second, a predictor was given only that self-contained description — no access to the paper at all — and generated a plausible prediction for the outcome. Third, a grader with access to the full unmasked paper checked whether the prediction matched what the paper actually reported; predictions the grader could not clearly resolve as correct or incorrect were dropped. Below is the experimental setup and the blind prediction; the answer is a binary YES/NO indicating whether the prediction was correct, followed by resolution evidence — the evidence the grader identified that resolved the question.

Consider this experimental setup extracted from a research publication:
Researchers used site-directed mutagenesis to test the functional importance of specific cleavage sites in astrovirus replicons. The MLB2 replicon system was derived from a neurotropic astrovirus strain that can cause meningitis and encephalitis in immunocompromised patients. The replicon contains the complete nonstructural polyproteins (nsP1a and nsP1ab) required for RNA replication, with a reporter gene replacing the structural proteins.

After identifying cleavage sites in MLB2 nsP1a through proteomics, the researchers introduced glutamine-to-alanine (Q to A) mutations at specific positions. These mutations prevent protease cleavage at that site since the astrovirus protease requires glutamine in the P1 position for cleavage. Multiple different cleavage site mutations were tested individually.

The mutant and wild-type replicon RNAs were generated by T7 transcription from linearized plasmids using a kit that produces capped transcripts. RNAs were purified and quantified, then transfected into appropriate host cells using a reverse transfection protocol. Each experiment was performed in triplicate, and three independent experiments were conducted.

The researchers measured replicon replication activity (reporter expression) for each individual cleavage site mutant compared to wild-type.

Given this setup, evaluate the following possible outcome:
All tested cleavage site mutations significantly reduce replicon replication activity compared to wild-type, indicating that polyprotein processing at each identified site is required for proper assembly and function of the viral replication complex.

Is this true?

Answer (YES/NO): NO